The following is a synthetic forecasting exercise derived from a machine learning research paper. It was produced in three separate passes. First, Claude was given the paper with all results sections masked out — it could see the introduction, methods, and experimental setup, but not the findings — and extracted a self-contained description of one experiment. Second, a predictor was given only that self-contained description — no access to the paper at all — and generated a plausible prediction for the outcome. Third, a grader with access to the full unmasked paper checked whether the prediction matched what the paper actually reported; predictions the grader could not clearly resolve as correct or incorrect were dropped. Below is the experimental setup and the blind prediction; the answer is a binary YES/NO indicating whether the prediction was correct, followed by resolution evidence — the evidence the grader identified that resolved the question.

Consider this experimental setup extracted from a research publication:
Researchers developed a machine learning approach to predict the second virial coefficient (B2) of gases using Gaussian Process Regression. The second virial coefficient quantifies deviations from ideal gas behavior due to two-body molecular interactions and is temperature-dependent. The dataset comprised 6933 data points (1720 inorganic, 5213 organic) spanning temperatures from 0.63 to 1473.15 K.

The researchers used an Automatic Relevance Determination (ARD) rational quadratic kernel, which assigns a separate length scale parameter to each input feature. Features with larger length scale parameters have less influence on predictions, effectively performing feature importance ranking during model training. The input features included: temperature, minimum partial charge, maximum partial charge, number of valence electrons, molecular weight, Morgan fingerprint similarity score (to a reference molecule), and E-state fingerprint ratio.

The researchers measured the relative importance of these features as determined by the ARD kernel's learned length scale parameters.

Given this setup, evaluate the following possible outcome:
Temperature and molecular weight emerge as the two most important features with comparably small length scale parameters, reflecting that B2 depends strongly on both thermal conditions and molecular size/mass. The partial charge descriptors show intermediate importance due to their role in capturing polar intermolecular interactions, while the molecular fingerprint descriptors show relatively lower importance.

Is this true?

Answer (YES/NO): NO